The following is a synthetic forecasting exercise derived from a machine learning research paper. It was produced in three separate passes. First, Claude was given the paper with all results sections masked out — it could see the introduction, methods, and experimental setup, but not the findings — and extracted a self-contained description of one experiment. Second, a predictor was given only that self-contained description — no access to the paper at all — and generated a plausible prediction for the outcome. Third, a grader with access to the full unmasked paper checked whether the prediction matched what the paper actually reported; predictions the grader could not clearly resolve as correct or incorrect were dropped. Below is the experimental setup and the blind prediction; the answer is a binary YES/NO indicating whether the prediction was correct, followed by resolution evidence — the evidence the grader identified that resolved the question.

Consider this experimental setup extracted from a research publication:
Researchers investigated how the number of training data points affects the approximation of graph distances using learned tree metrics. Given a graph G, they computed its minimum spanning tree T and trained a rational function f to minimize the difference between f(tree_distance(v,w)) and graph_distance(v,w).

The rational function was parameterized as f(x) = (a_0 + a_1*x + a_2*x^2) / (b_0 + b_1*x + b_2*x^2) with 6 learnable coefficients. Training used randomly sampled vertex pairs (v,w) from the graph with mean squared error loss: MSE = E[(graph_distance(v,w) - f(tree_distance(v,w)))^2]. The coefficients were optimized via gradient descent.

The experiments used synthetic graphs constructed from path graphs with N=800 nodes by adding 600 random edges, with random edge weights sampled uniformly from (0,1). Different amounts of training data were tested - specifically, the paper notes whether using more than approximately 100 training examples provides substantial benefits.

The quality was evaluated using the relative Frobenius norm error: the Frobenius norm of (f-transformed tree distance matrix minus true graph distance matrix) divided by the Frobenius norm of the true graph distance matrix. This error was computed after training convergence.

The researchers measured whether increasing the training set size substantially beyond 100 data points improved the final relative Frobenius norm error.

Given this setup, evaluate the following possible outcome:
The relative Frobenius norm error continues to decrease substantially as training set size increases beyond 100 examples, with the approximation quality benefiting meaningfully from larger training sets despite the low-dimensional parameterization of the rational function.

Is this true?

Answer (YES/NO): NO